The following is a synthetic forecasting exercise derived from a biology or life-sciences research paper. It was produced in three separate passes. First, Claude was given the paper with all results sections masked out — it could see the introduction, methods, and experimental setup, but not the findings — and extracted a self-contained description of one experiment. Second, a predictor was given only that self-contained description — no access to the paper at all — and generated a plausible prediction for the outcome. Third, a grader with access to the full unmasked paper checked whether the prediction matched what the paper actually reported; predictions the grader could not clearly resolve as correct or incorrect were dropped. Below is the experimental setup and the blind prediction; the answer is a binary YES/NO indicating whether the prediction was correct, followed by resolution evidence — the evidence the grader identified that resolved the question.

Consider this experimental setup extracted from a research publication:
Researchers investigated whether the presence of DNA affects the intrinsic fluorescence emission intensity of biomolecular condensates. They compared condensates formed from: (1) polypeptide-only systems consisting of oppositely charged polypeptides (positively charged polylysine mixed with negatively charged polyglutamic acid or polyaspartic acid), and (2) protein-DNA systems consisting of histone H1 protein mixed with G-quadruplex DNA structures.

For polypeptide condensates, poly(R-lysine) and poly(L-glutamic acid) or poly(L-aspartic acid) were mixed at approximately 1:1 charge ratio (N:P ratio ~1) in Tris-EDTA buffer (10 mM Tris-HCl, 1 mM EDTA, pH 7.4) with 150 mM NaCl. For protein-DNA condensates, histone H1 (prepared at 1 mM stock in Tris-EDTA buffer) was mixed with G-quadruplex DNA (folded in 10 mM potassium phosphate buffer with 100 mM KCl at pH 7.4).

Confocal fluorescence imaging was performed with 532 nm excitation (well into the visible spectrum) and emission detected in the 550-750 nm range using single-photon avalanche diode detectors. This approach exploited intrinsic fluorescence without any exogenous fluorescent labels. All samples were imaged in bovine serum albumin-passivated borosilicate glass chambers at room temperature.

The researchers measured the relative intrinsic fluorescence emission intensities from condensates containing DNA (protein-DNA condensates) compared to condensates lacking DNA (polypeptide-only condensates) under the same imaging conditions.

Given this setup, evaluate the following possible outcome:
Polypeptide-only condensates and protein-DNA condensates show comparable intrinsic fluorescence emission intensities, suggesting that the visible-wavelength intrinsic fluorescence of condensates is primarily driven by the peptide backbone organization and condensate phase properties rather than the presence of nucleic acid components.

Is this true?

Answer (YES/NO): NO